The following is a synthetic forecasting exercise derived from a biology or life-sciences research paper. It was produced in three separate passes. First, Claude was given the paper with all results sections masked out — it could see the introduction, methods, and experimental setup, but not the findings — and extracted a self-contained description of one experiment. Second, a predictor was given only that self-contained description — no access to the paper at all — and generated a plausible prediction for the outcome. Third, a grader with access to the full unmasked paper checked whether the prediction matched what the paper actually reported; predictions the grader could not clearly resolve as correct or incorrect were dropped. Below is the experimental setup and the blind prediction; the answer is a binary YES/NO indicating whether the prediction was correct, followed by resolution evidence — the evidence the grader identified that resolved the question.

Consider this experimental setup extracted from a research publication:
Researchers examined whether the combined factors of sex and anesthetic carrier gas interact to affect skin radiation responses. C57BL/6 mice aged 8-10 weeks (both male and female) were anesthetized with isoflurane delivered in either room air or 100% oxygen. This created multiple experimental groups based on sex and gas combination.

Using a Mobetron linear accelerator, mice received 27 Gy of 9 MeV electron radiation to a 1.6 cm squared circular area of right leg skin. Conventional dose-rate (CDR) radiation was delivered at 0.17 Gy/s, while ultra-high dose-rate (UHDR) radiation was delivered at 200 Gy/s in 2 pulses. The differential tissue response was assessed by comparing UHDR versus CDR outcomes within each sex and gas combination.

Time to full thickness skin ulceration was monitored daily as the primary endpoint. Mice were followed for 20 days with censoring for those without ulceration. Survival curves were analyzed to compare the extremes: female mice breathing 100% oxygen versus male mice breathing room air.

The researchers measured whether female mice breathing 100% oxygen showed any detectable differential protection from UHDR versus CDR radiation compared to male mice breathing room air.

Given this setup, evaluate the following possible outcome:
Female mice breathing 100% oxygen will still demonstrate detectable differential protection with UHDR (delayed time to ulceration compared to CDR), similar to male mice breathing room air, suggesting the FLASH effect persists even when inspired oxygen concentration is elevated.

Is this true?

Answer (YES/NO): NO